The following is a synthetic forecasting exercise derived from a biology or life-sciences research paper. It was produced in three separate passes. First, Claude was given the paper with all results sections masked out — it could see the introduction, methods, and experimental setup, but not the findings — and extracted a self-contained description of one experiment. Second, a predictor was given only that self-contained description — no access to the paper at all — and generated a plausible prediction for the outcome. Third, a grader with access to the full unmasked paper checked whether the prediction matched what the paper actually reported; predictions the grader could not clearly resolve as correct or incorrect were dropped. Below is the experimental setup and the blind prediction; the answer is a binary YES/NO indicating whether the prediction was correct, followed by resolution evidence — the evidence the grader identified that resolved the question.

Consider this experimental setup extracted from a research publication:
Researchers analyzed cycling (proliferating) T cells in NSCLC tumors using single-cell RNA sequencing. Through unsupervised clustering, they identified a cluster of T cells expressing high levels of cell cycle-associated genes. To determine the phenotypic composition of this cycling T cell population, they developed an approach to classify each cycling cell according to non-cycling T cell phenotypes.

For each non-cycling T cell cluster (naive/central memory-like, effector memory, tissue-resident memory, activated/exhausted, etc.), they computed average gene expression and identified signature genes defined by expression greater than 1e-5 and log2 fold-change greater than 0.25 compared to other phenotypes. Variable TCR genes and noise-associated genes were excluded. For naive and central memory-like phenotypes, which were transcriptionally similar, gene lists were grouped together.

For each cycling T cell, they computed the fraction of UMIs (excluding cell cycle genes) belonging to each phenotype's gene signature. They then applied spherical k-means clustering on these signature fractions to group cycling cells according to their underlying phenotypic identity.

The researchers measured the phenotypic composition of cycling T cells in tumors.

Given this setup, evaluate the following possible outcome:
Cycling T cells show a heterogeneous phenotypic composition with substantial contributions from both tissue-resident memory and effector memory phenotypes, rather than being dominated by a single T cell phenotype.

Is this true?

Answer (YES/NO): NO